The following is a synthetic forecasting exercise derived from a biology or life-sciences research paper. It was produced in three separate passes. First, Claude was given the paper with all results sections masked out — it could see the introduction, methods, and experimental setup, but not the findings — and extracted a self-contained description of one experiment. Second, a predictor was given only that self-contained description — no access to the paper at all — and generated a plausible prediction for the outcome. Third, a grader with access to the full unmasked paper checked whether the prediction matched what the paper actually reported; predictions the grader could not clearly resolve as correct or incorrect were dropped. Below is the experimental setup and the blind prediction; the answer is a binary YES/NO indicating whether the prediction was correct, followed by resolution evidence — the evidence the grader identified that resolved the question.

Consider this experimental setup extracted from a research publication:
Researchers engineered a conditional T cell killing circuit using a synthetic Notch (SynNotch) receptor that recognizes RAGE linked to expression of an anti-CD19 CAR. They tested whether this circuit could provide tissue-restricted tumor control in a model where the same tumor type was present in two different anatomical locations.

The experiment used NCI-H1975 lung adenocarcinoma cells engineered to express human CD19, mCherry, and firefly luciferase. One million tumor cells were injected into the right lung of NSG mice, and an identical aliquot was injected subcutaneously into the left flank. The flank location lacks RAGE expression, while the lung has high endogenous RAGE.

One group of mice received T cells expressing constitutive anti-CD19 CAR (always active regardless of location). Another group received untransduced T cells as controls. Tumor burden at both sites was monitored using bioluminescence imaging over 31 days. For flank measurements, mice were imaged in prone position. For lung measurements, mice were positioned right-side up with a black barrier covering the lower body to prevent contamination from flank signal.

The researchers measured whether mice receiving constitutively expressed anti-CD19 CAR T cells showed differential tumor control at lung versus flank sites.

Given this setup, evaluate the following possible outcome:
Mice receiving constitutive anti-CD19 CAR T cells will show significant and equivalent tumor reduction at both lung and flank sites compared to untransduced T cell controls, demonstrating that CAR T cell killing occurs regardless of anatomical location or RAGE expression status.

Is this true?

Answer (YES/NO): YES